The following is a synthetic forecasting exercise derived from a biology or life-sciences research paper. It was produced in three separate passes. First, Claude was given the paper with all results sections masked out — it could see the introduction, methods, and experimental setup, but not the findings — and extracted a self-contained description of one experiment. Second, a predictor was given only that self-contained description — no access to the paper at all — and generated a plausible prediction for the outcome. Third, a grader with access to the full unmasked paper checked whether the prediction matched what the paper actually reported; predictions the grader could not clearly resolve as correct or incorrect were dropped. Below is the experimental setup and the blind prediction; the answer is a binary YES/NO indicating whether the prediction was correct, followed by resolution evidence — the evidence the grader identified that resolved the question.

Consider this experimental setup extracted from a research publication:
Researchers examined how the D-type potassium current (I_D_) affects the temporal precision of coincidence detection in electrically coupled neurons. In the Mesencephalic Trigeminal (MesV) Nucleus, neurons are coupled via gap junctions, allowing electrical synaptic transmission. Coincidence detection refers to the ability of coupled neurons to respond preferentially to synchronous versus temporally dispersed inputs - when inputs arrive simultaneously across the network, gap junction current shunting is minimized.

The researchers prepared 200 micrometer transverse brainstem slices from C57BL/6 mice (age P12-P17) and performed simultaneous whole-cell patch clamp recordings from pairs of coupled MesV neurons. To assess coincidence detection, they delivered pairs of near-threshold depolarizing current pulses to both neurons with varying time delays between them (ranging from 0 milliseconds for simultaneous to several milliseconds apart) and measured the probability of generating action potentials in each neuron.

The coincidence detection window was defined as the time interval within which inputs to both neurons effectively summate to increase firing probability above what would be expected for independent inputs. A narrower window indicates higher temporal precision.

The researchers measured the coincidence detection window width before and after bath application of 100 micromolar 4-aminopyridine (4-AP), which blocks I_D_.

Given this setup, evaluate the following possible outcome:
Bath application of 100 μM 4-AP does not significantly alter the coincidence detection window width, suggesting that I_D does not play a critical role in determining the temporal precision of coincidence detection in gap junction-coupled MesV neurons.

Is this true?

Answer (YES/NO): NO